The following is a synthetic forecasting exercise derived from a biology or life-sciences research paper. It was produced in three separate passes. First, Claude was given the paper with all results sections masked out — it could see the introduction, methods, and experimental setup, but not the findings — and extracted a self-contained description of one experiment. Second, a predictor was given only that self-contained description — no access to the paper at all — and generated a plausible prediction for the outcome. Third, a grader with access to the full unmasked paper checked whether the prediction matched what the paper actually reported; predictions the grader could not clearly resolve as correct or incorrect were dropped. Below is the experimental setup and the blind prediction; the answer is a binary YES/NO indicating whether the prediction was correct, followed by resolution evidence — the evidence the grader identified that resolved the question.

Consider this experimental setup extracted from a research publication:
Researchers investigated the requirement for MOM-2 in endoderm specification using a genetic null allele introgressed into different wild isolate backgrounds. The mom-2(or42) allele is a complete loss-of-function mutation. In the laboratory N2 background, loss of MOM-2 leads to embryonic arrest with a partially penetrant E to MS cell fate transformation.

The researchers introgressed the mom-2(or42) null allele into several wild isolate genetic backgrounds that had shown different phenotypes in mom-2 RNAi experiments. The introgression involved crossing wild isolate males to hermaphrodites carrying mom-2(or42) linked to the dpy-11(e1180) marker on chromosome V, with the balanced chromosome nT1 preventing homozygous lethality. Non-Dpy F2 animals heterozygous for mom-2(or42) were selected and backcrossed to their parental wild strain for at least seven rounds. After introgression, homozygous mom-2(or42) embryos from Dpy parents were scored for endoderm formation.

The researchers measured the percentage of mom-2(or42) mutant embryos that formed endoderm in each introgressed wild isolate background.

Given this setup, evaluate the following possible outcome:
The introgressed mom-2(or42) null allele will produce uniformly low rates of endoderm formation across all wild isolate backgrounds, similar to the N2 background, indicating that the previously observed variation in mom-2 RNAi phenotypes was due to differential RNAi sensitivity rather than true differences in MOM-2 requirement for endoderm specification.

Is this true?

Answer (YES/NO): NO